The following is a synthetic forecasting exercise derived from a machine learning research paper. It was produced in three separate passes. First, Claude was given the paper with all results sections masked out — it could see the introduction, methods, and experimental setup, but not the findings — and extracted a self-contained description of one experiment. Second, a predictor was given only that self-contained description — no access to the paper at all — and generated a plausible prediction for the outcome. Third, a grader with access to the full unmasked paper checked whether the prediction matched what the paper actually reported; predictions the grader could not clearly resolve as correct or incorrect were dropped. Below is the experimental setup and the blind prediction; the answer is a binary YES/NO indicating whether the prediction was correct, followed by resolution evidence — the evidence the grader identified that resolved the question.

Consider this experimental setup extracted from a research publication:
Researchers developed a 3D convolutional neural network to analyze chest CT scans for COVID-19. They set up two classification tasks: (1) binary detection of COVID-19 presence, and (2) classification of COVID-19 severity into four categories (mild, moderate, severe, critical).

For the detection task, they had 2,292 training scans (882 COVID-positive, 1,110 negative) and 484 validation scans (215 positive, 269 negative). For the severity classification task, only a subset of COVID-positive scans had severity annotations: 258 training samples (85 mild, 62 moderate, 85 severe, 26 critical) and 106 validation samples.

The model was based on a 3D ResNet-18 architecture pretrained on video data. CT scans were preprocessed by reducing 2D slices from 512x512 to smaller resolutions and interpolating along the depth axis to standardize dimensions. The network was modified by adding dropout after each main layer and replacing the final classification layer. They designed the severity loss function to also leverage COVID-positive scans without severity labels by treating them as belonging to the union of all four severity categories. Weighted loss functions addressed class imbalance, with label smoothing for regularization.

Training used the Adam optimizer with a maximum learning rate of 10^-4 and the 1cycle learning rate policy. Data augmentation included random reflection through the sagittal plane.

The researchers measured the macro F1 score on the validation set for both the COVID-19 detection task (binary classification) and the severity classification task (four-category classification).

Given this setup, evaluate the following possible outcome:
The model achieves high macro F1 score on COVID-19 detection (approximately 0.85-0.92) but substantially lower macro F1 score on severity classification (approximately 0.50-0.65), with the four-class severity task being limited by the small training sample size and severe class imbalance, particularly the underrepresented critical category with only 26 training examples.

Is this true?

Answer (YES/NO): NO